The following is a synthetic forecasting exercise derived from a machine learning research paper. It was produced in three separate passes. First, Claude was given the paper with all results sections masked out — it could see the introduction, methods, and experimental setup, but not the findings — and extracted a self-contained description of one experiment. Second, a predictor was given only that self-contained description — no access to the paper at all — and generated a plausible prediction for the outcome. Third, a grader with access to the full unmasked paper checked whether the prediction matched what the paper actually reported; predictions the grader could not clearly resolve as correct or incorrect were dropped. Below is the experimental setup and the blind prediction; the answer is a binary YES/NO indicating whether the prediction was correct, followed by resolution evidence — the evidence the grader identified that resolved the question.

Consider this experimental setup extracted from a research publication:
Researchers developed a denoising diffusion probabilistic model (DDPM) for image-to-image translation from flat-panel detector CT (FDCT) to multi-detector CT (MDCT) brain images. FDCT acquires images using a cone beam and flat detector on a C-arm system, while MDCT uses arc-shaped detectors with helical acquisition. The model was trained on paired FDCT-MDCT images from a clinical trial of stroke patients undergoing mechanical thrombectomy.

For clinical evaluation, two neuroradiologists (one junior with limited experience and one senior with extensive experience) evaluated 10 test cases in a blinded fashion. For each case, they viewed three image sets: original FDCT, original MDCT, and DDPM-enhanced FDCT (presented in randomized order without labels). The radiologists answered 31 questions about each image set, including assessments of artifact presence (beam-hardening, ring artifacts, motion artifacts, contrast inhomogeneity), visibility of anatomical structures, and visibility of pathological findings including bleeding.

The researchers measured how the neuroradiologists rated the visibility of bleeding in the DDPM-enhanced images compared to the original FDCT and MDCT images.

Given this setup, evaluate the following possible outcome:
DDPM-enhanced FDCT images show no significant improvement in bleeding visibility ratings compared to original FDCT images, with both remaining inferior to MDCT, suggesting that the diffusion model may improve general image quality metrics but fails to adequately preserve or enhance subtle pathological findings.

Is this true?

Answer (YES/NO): NO